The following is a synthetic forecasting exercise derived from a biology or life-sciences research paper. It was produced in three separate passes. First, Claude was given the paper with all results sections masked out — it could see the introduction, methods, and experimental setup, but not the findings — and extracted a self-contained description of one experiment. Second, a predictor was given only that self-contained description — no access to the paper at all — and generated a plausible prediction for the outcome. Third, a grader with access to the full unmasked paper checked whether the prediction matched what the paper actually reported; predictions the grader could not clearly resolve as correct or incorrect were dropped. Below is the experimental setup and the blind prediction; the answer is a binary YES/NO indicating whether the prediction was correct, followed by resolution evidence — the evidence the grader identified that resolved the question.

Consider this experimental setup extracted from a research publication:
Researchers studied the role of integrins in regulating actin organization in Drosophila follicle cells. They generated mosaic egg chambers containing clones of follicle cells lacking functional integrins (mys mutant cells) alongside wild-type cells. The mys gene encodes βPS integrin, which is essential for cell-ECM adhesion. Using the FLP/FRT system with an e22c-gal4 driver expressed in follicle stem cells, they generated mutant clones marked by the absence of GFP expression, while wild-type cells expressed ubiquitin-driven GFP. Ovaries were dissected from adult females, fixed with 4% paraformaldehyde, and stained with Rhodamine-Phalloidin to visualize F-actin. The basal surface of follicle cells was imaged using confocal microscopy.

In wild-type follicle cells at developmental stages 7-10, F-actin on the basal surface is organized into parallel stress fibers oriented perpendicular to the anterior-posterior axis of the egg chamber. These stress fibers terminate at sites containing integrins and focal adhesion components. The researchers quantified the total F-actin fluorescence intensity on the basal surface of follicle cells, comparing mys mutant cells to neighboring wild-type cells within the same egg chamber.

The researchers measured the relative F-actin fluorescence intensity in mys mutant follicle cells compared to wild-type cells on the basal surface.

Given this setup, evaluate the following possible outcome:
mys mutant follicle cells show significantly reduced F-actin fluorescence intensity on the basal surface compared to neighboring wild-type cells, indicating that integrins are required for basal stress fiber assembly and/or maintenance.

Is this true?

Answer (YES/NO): NO